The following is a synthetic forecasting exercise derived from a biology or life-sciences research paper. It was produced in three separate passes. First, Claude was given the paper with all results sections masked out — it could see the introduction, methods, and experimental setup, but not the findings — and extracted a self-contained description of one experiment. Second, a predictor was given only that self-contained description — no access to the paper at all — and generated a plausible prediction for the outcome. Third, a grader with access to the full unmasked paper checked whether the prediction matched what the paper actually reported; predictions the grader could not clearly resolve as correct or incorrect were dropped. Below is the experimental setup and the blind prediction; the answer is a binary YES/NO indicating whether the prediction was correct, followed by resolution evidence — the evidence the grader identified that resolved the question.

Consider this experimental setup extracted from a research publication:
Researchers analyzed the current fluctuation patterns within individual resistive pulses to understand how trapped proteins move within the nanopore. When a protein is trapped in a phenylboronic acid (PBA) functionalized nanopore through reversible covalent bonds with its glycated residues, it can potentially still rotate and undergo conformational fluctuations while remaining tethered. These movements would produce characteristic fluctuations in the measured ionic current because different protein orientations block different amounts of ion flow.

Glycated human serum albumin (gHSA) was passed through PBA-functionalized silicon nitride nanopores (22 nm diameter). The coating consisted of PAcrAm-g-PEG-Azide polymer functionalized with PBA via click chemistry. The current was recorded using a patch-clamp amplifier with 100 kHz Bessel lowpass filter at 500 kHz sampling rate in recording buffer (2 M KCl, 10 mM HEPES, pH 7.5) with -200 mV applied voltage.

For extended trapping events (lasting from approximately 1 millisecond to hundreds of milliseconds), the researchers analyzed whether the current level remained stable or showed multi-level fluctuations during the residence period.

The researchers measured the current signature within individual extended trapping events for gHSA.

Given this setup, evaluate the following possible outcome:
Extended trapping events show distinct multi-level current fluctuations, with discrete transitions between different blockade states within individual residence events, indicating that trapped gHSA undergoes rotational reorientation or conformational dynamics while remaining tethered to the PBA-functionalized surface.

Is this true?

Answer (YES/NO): YES